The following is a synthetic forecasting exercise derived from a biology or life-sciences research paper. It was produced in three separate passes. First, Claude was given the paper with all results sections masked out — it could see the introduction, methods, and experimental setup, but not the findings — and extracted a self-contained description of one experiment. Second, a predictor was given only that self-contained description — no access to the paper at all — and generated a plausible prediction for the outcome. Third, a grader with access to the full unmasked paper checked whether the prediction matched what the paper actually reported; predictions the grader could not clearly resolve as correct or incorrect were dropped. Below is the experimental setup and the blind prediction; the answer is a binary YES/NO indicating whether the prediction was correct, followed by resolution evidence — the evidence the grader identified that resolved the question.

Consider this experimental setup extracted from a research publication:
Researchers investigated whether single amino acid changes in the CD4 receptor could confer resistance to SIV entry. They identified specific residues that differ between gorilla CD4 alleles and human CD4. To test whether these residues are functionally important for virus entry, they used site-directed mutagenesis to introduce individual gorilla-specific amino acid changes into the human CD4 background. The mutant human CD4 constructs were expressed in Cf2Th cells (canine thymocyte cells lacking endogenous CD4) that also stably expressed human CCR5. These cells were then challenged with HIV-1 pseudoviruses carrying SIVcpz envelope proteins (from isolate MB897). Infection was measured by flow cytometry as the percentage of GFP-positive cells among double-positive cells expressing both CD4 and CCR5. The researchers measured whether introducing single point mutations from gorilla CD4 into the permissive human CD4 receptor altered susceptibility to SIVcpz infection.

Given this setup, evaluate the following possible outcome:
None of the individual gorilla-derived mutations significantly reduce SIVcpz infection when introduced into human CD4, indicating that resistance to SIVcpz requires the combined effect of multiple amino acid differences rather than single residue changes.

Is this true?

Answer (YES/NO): NO